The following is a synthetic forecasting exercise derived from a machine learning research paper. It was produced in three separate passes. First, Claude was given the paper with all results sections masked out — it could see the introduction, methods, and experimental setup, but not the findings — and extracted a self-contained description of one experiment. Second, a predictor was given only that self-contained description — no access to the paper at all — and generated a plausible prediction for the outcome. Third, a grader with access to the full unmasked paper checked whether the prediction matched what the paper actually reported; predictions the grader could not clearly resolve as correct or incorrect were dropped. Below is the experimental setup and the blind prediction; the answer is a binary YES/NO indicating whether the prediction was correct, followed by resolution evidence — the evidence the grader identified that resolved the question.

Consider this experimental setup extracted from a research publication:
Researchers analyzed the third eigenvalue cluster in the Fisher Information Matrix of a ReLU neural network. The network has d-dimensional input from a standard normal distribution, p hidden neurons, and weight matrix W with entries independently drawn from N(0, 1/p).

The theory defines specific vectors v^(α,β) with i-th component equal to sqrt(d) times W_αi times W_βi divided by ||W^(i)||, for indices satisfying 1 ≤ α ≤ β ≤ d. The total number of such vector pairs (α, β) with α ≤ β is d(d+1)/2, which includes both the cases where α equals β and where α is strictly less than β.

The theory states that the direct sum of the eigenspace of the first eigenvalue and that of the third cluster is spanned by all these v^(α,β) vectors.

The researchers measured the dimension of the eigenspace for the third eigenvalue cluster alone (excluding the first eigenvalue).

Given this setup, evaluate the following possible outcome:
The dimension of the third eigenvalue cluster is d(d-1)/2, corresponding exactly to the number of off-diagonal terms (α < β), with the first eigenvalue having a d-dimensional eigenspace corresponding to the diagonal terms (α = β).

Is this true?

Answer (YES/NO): NO